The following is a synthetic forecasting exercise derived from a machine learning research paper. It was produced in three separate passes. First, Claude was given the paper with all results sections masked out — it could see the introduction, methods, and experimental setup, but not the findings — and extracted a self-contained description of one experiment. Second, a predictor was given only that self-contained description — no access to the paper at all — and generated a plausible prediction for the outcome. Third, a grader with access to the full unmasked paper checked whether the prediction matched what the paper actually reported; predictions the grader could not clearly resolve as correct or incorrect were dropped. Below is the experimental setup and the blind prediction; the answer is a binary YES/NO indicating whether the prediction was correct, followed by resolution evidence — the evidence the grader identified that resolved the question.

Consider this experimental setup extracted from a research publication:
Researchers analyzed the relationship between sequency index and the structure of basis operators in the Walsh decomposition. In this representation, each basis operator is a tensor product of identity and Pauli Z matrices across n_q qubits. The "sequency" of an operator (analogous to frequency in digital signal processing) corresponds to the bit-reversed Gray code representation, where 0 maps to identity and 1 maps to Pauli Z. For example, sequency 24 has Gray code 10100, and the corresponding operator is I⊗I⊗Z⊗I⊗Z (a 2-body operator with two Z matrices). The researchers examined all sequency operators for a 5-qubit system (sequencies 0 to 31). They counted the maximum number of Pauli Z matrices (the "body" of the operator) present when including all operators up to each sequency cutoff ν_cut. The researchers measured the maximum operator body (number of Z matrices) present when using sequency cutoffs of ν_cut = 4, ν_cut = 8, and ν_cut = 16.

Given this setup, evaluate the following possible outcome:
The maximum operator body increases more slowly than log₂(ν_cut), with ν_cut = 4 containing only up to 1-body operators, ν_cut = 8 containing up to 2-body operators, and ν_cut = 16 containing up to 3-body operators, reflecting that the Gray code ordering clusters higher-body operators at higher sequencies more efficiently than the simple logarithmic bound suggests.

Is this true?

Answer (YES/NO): NO